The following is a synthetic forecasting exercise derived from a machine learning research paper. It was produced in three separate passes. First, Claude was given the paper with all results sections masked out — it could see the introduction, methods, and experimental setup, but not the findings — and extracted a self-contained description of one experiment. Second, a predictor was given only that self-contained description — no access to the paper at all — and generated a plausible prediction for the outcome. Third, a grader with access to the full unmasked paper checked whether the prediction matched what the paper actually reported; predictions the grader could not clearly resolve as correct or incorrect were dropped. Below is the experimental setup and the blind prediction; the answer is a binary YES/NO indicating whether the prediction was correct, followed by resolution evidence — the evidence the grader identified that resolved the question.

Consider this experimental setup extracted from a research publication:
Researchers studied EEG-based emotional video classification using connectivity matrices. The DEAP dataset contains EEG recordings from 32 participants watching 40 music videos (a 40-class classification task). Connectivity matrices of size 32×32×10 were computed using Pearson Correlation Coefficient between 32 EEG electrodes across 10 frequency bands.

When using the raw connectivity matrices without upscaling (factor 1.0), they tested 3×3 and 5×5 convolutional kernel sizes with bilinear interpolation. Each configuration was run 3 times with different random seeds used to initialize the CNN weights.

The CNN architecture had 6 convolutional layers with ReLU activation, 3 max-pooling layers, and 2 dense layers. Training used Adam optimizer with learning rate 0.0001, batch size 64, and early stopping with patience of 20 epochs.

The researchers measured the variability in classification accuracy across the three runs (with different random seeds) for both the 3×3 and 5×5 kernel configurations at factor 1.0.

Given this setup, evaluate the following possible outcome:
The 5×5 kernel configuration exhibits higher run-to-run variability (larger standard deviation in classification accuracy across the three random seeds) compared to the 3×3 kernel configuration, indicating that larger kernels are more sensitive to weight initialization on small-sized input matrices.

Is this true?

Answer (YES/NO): NO